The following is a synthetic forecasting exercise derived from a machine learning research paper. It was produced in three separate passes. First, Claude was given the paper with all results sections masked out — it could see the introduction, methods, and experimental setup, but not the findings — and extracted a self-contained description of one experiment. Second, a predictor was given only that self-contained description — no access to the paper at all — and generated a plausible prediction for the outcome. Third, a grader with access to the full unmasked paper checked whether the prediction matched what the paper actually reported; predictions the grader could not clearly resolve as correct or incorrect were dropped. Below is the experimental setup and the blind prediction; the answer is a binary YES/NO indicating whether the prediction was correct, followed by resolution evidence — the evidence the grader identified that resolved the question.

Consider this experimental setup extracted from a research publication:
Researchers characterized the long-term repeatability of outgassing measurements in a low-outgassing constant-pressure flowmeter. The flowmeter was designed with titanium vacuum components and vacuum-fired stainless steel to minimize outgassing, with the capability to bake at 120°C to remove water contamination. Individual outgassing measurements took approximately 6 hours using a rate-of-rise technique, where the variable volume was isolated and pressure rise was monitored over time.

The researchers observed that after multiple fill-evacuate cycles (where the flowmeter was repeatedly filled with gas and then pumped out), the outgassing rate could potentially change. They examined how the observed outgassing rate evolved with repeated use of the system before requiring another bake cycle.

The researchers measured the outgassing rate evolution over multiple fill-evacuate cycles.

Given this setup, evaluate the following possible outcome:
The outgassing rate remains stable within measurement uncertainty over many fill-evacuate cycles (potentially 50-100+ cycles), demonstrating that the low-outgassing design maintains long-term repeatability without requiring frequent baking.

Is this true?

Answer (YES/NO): NO